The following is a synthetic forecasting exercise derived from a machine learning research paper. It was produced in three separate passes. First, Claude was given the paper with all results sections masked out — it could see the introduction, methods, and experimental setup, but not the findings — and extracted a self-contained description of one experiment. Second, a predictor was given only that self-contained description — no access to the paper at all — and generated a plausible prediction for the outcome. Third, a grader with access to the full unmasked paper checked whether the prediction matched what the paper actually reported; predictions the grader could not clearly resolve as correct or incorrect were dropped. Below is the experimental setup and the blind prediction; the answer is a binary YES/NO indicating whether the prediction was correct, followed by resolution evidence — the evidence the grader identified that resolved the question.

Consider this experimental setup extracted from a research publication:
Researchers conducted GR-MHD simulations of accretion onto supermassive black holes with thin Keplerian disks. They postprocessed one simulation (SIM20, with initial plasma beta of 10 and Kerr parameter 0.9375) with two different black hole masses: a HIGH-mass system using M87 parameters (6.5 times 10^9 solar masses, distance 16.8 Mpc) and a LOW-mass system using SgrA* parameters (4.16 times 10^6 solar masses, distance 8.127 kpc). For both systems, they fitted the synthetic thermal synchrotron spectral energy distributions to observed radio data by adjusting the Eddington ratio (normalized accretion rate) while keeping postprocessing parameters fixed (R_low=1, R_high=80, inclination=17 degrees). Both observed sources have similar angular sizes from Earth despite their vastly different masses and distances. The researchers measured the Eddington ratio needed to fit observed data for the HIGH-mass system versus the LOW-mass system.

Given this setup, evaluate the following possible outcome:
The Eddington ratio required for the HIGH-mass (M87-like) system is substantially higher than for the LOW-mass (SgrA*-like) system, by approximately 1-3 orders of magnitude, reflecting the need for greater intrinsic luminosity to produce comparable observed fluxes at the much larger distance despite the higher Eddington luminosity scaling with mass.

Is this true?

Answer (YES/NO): YES